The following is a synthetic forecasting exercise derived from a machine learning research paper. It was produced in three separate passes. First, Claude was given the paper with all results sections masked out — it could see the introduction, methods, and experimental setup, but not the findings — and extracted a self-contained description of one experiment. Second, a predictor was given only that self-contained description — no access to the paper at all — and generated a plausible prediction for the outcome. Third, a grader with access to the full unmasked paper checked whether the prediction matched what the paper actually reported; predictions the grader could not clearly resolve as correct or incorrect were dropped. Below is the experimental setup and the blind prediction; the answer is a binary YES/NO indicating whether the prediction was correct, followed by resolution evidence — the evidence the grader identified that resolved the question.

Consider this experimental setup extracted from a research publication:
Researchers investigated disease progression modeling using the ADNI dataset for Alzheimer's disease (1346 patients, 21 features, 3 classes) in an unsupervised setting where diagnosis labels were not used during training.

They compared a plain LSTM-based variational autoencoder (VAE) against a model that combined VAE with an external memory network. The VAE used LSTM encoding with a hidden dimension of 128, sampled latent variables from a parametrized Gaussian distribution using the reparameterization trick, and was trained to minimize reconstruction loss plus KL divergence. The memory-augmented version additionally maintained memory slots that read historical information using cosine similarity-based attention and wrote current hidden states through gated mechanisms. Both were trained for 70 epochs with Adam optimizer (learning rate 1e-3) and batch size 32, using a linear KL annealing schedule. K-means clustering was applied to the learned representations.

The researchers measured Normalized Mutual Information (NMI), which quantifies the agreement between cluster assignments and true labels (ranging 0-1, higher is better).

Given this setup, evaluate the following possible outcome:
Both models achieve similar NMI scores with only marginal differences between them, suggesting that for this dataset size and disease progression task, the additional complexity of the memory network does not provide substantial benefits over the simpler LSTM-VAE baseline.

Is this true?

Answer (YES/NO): NO